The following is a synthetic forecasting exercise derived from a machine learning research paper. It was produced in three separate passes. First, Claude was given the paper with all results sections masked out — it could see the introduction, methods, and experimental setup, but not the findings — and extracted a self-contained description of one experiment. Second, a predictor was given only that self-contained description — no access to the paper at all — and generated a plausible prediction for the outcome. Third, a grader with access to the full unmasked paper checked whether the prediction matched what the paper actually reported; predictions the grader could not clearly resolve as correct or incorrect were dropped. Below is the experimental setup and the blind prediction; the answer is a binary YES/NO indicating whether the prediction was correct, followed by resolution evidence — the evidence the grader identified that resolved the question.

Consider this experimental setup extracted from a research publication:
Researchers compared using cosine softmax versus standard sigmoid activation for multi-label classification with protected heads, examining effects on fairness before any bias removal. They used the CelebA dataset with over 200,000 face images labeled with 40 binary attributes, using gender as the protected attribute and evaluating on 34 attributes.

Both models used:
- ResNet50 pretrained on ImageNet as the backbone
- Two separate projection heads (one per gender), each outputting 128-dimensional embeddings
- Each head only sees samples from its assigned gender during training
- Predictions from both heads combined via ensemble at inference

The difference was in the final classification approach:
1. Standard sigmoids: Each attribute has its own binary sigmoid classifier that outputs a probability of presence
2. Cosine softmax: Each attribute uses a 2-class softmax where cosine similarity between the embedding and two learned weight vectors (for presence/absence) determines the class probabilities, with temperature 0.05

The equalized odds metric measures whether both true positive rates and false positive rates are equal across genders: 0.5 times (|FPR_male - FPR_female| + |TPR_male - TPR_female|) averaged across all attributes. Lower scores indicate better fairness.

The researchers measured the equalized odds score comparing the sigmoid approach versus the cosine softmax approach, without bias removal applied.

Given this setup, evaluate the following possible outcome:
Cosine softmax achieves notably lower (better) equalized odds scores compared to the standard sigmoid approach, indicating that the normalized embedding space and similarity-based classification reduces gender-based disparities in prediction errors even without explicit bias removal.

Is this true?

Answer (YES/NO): YES